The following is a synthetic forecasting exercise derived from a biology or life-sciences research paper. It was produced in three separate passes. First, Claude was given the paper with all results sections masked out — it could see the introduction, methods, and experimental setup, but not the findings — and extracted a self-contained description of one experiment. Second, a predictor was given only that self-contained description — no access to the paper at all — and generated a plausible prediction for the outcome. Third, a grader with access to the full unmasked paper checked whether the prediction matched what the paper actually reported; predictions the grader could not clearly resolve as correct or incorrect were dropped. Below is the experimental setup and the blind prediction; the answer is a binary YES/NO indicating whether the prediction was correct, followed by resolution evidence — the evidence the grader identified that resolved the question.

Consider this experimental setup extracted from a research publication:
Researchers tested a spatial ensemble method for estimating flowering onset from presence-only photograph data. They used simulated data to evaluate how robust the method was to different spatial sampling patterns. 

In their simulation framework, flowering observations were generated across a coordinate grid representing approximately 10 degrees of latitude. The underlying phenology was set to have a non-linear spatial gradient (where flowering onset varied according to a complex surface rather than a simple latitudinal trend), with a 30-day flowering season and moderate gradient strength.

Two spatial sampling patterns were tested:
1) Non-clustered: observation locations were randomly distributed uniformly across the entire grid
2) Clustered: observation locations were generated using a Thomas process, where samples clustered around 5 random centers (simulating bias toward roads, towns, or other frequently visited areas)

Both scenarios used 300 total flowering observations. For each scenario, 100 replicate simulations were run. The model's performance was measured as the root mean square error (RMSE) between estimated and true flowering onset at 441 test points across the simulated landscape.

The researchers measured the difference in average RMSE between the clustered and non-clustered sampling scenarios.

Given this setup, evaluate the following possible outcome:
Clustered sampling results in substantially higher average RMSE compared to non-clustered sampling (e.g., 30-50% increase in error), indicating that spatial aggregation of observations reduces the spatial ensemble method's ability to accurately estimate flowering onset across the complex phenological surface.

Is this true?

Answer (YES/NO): NO